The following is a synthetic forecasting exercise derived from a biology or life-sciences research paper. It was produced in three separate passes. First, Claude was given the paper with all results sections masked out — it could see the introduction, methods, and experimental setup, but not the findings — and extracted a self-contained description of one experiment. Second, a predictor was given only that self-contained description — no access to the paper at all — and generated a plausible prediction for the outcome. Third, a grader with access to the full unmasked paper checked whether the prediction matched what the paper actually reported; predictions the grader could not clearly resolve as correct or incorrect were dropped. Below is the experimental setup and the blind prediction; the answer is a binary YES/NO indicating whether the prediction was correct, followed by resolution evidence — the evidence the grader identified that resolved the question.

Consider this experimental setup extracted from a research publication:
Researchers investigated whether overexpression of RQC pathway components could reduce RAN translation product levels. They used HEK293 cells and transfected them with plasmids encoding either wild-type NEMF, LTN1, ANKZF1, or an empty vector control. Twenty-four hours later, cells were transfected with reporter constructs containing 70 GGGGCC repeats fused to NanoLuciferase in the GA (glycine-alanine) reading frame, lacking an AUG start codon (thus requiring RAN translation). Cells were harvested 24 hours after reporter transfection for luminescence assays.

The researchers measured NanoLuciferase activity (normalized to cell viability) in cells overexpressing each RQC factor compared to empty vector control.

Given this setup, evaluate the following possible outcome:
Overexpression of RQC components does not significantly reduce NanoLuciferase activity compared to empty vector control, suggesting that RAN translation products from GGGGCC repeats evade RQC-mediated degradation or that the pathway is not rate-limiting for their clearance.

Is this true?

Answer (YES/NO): NO